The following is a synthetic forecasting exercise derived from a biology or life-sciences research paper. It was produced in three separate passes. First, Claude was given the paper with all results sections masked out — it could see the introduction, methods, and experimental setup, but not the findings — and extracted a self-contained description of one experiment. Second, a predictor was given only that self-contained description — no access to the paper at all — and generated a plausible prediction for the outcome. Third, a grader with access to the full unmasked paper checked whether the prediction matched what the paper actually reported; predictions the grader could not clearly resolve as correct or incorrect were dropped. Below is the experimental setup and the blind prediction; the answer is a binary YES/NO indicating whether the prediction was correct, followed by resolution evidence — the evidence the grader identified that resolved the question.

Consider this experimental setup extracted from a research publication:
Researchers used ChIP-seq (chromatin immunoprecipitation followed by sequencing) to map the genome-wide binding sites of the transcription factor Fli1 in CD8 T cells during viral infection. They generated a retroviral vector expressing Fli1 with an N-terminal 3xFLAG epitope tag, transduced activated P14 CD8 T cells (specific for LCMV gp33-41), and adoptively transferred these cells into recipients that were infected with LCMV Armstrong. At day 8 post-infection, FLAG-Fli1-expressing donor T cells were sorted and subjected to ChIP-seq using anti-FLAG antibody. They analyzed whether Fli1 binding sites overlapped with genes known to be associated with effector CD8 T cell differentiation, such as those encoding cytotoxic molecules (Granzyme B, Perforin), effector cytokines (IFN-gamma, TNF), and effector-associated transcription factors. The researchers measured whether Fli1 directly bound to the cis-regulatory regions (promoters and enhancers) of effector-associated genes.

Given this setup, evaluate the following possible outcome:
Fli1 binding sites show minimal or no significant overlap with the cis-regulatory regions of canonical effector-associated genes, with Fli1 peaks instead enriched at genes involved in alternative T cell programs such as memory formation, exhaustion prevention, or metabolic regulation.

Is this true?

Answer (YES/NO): NO